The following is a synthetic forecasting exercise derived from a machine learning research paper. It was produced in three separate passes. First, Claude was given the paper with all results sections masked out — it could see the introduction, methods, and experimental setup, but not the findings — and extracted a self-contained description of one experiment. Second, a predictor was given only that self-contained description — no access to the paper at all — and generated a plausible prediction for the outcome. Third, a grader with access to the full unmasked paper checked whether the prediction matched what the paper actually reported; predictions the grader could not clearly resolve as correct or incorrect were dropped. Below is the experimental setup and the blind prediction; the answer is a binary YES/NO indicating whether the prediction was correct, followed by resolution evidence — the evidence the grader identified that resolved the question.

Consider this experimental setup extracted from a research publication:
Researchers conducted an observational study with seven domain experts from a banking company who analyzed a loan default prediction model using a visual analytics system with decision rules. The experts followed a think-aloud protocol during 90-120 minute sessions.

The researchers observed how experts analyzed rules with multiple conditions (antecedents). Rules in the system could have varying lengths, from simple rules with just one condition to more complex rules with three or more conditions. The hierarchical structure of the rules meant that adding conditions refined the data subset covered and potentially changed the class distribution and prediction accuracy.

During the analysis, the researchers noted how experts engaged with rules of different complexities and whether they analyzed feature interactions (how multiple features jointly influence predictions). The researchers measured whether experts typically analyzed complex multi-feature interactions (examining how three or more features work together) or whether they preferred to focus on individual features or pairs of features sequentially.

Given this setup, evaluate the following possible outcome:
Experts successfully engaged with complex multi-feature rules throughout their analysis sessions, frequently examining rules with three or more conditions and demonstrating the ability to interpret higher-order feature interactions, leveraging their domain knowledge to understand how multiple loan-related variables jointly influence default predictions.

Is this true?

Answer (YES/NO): NO